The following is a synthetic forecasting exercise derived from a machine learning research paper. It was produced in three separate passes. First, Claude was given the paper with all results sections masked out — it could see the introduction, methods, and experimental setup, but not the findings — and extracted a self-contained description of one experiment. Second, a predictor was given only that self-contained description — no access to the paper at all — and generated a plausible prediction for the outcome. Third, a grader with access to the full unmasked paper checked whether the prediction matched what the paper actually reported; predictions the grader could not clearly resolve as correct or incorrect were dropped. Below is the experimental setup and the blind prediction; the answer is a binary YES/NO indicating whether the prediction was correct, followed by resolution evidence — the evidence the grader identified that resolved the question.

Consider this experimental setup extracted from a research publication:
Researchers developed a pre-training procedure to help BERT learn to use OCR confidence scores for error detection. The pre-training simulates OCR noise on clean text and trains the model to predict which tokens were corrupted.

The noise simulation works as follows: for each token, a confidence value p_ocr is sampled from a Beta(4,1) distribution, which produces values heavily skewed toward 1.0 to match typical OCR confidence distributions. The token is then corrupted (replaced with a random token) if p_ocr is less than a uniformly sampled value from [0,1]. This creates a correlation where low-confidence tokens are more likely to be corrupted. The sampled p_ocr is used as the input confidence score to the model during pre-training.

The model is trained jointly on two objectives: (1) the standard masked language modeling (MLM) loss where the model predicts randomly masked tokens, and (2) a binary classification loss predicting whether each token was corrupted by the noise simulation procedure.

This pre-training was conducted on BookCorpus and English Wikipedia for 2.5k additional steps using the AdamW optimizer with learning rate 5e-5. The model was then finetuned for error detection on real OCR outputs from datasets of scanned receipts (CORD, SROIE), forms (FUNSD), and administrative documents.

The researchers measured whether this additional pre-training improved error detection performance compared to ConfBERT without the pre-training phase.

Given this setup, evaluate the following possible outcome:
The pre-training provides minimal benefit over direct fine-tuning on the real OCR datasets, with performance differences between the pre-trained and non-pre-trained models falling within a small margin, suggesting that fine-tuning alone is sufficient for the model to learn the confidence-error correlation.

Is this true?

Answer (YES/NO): NO